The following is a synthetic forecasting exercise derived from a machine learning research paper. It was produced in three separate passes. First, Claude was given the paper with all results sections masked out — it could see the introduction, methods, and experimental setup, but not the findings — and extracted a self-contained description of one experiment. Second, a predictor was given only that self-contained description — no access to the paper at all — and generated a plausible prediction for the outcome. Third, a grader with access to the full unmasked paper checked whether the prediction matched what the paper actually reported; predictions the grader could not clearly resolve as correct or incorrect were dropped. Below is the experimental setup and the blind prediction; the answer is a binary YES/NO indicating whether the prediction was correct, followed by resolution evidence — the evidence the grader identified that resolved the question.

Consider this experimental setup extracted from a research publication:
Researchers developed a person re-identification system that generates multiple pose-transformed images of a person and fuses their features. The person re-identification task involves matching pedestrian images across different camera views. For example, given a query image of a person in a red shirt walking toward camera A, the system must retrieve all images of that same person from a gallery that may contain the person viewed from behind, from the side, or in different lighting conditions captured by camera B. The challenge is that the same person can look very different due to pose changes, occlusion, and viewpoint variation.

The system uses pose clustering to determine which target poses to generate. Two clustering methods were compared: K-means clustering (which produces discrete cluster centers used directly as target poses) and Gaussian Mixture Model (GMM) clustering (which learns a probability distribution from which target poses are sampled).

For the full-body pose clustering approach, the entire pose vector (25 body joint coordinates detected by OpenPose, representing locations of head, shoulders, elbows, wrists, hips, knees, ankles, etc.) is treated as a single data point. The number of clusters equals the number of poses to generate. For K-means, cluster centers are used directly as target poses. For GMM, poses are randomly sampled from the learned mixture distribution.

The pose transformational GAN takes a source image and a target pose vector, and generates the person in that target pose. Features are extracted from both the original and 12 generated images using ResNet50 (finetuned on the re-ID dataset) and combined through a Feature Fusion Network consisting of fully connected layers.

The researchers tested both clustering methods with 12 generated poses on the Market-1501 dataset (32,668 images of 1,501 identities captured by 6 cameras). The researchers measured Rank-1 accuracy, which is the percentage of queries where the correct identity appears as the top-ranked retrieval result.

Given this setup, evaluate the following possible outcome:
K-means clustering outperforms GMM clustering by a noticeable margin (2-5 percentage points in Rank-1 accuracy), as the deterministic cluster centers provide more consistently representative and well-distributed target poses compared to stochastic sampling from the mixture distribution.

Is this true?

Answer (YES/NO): NO